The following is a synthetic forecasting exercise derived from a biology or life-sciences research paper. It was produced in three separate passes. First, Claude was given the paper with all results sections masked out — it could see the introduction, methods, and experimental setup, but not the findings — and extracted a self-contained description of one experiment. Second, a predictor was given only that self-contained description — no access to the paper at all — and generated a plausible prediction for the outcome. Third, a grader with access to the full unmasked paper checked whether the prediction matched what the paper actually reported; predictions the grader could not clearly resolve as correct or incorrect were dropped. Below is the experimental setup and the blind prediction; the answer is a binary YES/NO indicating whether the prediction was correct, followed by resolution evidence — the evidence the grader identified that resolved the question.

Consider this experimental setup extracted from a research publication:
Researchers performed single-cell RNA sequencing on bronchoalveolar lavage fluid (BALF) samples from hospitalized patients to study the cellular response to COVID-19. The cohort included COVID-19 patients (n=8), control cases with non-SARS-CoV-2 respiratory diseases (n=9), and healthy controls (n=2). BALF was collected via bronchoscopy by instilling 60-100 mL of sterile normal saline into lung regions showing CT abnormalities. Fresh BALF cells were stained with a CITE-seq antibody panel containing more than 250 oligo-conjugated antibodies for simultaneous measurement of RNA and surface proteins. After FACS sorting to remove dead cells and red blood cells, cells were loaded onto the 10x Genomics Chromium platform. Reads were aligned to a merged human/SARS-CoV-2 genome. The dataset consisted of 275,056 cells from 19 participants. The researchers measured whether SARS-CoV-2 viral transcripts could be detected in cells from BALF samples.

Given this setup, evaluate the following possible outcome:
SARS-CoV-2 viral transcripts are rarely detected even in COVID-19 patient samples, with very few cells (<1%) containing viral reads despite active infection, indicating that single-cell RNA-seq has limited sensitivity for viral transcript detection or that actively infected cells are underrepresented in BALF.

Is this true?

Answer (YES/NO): NO